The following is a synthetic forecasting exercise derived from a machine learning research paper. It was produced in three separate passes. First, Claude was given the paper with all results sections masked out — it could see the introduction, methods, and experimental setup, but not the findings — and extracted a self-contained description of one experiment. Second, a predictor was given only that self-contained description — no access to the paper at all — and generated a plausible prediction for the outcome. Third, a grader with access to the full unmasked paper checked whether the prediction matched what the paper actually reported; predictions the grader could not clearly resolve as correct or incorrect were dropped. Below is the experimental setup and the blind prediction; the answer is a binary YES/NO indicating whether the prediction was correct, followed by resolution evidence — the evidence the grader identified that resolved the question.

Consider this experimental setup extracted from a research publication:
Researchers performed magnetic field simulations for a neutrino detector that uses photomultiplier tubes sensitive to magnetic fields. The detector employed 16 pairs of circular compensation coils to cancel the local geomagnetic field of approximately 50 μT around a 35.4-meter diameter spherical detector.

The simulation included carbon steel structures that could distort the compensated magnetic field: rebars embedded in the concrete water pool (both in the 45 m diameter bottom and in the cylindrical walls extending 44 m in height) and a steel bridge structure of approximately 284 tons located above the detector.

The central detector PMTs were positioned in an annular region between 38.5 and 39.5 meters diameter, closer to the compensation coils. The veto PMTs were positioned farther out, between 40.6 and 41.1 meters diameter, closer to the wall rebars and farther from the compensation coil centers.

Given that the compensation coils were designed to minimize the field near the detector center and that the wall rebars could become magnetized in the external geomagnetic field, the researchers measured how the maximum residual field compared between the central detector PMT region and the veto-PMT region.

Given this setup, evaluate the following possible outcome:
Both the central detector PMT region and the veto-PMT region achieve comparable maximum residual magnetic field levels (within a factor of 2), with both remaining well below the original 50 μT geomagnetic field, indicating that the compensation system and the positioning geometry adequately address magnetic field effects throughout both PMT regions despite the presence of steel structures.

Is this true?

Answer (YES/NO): NO